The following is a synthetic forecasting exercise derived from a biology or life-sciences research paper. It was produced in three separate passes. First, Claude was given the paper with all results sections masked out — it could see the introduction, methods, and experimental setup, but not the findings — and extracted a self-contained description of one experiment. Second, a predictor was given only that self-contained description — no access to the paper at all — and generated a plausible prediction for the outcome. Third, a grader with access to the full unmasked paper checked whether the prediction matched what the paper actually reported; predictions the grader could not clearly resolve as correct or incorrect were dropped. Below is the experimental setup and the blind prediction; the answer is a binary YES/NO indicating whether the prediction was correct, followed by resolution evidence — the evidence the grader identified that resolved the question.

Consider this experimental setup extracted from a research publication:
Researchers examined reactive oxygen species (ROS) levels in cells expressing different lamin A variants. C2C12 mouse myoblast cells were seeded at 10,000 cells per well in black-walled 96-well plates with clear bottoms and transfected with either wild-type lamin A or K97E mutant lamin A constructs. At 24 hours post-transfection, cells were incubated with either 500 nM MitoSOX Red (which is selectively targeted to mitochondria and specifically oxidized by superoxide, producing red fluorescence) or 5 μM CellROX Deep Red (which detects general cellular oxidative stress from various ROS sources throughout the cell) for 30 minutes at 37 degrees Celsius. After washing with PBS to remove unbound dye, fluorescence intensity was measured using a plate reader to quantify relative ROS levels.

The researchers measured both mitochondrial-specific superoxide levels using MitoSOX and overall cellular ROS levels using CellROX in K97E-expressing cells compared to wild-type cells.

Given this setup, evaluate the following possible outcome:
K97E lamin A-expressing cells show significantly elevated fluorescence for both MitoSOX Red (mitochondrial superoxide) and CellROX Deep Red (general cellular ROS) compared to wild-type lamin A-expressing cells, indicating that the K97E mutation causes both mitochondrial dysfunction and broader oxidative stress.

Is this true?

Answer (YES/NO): YES